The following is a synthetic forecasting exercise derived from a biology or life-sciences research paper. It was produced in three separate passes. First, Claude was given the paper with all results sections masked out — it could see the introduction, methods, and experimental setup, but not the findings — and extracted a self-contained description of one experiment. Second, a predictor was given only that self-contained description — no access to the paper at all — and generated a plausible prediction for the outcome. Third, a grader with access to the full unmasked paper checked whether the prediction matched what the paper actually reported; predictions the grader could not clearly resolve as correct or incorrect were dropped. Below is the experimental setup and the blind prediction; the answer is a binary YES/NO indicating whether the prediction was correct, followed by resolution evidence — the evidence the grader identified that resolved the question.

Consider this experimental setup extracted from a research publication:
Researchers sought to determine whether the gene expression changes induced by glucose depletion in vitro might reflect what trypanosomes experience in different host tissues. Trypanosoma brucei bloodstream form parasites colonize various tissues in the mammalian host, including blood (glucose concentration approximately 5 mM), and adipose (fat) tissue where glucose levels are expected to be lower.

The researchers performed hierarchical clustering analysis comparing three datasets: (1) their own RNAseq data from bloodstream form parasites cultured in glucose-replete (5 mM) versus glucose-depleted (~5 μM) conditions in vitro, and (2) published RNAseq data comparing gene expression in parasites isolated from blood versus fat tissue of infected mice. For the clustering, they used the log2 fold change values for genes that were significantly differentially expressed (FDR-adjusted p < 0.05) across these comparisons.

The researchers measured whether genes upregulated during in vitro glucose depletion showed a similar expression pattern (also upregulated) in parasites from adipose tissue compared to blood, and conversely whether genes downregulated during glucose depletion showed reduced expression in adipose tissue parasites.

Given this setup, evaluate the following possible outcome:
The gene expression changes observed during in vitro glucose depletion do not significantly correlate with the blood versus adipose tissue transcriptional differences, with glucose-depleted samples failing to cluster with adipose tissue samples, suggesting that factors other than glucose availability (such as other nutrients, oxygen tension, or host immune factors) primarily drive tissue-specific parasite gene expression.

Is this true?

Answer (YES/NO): YES